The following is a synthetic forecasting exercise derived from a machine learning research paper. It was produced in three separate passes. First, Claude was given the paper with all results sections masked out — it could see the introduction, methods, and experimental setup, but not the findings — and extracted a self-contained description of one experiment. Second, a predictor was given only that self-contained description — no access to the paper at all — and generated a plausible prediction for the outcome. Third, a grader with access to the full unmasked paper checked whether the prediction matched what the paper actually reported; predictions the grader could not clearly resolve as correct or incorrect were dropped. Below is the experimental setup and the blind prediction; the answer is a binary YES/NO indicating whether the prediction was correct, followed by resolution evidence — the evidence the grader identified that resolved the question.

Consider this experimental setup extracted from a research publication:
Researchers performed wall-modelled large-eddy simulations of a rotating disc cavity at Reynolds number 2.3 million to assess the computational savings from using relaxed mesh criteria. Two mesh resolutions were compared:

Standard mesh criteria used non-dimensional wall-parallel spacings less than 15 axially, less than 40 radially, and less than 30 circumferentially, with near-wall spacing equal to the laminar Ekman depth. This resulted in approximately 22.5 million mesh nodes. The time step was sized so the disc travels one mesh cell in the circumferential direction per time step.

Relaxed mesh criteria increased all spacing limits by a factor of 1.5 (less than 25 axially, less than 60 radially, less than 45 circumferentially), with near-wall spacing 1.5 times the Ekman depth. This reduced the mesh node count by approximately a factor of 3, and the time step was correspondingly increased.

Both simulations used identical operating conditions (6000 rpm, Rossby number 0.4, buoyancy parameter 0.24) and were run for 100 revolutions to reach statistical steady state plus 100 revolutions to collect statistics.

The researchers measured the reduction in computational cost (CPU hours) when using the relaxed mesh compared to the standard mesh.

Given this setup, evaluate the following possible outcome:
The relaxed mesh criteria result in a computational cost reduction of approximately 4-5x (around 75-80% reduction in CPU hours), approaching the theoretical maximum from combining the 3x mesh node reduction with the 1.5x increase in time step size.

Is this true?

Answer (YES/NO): YES